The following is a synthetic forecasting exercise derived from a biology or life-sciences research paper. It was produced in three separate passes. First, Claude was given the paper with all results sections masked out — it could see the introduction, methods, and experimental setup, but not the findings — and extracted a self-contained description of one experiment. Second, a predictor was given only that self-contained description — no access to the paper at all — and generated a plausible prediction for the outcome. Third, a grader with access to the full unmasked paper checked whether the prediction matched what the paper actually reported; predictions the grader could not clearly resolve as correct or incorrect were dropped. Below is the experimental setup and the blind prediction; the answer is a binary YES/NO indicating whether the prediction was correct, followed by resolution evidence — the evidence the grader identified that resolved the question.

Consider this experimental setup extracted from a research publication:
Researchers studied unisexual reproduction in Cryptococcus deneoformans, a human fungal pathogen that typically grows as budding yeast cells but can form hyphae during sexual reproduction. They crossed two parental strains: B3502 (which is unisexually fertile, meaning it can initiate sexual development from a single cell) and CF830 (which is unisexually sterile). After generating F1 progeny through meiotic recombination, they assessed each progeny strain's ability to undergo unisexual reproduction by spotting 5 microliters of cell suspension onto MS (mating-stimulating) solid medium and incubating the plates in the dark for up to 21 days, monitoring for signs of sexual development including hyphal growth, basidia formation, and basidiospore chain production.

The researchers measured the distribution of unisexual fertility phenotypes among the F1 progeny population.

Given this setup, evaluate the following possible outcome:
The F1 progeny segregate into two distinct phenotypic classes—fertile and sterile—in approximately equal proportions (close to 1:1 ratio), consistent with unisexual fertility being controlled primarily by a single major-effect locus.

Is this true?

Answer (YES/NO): NO